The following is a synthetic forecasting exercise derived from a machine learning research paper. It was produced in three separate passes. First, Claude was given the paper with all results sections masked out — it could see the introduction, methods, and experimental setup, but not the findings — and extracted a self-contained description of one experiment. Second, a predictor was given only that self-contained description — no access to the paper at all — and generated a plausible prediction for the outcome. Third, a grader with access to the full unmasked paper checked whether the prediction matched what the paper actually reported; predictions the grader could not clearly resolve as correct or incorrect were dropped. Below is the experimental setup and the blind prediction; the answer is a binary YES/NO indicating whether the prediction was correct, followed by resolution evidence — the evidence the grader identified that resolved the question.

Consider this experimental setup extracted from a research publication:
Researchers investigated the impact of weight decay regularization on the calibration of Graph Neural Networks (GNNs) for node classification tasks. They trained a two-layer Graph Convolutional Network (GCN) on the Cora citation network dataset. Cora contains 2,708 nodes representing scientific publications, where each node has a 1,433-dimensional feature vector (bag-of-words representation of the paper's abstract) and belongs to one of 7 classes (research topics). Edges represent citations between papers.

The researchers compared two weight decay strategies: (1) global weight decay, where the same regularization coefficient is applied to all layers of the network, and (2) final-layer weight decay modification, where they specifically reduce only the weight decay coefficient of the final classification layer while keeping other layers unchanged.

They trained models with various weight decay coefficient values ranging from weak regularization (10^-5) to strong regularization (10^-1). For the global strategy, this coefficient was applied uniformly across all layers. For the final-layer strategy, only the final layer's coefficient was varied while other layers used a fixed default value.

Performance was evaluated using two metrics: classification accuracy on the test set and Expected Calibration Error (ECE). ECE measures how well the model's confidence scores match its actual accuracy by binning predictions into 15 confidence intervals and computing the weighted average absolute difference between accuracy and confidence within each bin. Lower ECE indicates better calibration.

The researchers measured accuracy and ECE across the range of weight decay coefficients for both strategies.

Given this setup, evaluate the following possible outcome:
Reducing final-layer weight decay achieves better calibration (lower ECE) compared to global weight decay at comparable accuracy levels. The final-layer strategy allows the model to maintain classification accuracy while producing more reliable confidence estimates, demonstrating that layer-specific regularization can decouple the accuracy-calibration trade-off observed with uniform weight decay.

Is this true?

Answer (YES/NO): YES